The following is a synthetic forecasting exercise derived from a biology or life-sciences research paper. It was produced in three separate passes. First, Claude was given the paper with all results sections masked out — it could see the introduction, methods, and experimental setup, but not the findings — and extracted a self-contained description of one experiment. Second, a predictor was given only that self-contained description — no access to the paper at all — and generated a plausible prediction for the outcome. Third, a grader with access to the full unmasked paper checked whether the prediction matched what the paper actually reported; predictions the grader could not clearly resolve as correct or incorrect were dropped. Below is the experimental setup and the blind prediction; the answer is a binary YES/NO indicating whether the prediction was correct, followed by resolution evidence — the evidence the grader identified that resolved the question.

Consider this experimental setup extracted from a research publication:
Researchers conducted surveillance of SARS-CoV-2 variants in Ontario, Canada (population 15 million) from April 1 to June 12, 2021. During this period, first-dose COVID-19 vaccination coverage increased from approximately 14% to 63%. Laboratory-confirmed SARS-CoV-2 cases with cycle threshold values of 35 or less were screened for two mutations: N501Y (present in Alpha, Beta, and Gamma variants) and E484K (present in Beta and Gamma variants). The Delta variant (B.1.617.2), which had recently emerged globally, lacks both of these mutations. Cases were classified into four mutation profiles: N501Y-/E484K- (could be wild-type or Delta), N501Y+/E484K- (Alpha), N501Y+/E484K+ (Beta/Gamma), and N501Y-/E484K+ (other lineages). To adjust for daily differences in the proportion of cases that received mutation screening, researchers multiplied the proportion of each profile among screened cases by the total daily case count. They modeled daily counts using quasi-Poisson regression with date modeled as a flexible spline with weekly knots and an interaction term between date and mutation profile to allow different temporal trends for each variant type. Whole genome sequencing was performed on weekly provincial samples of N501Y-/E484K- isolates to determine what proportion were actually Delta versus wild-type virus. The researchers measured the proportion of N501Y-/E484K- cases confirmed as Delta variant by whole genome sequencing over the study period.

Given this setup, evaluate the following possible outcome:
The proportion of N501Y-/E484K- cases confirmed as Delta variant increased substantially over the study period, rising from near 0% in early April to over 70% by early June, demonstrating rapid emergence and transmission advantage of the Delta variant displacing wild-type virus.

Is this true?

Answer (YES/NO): YES